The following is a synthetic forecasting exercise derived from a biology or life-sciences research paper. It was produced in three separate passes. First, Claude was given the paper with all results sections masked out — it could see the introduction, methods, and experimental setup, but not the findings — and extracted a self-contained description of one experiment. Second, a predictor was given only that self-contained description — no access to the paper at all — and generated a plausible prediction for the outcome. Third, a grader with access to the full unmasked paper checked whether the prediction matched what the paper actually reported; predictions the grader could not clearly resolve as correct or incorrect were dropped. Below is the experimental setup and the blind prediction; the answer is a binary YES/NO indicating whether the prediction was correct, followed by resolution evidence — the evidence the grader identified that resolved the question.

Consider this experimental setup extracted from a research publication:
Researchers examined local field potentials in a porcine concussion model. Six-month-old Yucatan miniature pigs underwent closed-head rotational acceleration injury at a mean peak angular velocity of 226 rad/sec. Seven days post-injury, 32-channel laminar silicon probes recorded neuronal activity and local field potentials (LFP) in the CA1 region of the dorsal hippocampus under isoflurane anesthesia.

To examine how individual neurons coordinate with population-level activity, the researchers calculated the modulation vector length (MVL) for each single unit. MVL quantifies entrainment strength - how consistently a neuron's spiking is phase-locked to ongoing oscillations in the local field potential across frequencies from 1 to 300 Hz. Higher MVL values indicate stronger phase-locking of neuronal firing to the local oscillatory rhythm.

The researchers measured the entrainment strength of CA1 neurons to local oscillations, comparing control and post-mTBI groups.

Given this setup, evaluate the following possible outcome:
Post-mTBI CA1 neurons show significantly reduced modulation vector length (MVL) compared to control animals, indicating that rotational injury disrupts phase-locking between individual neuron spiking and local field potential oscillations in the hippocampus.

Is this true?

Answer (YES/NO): NO